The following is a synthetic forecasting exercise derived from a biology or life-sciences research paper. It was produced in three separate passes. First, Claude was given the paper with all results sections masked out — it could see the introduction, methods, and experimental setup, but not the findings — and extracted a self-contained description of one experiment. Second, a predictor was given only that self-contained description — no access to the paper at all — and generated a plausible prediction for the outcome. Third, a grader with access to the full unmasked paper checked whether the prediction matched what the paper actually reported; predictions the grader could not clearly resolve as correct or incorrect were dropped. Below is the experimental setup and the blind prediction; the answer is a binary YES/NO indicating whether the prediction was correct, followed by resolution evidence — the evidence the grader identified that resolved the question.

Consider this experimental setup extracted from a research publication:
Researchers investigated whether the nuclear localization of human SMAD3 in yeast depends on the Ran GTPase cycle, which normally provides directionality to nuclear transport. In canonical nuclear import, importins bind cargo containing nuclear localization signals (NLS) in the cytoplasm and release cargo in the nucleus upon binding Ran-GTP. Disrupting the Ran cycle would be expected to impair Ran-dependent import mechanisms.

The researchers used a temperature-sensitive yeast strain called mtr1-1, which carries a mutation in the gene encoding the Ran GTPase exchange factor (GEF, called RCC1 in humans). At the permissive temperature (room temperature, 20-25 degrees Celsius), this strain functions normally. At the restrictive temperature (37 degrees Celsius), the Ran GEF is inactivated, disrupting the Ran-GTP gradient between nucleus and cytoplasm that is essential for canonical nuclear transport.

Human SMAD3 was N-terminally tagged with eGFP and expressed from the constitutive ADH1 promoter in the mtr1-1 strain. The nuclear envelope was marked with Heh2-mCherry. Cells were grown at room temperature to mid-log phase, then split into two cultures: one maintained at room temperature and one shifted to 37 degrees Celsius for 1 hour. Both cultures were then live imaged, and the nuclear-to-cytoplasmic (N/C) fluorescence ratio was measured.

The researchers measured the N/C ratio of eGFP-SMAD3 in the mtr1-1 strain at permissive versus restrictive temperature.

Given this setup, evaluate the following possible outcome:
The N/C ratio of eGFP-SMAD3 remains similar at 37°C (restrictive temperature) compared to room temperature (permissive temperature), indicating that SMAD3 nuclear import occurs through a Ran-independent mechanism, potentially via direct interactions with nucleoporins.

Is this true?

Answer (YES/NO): NO